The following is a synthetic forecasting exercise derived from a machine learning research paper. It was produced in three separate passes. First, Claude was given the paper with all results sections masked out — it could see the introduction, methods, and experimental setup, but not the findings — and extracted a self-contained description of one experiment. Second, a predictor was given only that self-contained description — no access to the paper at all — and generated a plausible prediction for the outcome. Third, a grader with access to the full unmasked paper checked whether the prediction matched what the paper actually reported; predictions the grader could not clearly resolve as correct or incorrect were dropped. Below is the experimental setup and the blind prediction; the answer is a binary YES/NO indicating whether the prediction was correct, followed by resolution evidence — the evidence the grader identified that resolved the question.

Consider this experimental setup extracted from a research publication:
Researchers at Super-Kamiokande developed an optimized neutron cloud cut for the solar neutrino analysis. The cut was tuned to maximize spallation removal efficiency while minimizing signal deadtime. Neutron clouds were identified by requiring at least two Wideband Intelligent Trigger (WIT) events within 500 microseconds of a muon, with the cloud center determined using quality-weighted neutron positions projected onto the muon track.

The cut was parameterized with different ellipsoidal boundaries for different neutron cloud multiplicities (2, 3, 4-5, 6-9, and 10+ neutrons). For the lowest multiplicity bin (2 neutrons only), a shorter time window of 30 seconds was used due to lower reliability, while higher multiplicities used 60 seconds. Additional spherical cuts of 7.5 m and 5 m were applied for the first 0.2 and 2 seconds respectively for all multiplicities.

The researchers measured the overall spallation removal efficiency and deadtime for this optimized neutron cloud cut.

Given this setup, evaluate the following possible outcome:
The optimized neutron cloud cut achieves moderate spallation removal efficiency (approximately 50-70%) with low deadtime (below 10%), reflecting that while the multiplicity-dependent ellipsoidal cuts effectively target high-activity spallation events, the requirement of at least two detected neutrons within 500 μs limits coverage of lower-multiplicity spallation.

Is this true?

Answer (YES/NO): YES